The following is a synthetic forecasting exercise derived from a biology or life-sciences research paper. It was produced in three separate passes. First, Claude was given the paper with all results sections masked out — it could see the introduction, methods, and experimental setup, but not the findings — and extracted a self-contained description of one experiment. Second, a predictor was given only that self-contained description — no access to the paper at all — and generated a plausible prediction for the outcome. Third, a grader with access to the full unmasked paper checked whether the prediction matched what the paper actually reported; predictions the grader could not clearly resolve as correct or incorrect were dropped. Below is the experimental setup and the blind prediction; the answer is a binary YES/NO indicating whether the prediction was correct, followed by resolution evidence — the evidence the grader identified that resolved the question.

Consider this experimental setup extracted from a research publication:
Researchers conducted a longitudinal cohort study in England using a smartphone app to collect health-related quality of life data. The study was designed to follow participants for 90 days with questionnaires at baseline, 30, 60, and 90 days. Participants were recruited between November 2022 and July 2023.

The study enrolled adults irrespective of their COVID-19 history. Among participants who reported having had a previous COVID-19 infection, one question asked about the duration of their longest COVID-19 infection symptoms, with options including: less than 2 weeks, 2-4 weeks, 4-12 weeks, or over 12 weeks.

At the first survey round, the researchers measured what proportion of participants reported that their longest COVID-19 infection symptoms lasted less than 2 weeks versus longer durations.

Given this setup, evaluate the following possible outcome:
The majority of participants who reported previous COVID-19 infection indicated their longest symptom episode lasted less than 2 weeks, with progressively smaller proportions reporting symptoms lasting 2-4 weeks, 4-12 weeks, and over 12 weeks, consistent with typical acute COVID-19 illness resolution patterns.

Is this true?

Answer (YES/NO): NO